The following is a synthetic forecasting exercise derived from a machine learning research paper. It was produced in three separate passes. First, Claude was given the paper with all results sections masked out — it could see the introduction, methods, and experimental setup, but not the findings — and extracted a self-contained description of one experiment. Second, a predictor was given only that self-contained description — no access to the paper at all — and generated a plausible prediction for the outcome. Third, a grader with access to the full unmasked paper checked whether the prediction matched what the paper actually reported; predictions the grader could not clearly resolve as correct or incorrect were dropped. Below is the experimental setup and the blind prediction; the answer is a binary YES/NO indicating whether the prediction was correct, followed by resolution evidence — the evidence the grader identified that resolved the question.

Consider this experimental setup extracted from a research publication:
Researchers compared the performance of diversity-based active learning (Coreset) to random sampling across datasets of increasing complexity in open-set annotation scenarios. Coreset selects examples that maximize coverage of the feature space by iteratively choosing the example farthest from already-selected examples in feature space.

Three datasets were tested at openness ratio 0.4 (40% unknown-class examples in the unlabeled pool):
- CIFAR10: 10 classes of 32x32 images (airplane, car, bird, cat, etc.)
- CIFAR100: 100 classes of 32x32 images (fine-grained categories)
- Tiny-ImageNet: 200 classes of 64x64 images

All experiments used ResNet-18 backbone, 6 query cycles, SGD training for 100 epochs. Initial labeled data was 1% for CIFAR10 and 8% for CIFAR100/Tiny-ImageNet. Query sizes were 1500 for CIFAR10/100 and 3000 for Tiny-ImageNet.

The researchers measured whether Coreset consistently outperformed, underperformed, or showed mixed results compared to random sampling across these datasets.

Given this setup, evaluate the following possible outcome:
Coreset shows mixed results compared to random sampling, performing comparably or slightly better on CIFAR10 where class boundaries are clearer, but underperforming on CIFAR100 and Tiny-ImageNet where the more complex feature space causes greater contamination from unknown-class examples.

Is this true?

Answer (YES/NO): NO